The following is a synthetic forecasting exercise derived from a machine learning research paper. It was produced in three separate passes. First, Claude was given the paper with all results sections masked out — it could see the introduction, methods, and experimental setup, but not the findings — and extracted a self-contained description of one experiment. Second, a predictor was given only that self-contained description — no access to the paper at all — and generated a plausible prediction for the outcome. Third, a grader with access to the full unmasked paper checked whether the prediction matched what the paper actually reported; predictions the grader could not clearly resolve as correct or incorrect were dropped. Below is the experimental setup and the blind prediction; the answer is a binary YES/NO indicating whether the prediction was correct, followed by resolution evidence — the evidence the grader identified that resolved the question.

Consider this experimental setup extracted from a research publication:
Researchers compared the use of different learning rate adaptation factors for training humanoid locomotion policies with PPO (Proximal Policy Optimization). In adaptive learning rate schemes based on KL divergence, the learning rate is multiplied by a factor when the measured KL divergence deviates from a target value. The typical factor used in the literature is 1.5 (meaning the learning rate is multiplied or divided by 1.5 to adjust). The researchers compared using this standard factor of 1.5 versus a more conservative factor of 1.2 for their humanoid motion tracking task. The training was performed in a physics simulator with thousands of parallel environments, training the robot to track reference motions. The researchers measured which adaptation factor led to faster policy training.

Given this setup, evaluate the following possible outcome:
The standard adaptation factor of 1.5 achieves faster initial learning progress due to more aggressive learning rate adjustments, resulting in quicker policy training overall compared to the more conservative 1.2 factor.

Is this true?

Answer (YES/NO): NO